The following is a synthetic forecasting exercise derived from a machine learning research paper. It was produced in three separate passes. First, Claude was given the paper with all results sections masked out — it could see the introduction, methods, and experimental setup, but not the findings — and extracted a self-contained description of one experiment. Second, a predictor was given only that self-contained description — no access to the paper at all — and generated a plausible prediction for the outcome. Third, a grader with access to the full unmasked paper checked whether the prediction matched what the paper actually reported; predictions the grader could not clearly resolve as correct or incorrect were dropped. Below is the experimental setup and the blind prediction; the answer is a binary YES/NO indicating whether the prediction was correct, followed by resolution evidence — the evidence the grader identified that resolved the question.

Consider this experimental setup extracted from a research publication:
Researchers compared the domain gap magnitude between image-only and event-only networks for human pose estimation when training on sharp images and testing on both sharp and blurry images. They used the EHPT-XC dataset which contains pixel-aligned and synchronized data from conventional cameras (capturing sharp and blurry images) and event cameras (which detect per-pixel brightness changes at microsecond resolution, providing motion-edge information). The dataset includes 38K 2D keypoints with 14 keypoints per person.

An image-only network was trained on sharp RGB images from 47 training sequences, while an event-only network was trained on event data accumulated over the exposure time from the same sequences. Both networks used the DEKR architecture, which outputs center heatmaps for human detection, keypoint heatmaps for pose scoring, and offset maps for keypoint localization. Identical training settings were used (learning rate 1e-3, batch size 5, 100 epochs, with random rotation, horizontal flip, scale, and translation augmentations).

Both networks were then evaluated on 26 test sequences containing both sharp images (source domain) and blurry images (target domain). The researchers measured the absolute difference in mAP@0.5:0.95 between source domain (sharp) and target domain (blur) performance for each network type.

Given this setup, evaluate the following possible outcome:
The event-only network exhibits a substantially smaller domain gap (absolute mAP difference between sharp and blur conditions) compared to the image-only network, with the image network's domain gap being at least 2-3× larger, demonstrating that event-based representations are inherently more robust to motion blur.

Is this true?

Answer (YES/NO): YES